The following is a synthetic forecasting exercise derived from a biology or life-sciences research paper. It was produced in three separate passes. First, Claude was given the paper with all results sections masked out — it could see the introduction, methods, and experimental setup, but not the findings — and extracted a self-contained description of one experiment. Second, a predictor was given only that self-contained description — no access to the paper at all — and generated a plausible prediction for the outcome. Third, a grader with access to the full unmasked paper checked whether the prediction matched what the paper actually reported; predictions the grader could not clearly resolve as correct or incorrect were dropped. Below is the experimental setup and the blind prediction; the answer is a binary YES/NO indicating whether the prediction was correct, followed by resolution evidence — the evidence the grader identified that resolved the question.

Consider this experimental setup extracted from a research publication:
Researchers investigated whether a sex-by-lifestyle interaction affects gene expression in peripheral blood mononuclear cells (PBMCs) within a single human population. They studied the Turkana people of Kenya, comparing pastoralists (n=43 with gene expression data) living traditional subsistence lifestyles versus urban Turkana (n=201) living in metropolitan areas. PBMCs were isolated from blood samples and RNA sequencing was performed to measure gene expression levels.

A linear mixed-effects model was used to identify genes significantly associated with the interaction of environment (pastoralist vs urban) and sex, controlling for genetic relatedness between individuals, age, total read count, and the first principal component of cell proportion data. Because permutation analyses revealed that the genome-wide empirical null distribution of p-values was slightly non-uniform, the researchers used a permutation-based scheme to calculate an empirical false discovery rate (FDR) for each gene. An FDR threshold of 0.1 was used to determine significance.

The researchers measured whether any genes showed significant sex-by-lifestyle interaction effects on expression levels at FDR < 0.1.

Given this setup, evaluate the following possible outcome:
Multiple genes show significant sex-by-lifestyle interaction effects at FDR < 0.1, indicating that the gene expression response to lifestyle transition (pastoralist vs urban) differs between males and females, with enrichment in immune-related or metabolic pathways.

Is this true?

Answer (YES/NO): NO